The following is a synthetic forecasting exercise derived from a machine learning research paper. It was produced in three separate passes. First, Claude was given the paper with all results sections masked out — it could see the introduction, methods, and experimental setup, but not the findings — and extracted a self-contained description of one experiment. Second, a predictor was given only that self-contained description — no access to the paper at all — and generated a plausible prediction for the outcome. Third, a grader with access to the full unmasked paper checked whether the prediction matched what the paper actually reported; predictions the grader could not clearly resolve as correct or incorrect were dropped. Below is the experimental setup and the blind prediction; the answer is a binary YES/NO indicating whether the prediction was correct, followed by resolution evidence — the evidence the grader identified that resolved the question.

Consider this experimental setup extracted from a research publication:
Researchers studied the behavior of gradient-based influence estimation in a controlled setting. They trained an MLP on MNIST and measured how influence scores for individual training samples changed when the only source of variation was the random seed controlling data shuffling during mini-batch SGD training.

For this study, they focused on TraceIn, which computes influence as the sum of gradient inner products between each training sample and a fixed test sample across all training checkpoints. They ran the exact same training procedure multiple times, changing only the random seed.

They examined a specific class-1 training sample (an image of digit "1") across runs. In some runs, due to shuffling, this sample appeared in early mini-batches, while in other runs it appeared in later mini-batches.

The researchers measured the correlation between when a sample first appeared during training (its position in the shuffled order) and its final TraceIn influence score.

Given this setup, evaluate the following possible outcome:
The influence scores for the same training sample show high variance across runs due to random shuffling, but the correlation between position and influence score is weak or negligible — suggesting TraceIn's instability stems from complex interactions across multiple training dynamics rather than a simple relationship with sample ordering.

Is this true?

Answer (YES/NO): NO